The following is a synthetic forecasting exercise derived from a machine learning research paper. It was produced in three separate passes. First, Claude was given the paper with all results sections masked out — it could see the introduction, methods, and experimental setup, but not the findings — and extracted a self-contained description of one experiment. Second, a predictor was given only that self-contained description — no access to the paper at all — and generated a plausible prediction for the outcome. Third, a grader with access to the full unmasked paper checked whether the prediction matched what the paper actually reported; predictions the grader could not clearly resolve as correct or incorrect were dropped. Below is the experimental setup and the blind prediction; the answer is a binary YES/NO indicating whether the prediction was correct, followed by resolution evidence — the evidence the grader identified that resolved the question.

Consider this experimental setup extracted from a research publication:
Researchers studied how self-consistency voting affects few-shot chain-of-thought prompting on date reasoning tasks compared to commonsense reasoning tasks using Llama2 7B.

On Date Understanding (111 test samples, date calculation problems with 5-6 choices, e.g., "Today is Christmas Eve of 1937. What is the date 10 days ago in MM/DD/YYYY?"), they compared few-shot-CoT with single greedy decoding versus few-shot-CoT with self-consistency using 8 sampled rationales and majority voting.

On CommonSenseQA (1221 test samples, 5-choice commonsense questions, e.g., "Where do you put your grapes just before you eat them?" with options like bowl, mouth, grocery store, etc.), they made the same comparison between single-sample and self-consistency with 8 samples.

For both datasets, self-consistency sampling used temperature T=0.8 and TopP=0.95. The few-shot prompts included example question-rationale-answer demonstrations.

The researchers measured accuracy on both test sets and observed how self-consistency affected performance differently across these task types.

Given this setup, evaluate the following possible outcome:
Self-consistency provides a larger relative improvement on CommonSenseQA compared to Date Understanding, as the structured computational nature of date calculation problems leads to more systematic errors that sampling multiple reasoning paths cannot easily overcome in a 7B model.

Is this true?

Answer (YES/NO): NO